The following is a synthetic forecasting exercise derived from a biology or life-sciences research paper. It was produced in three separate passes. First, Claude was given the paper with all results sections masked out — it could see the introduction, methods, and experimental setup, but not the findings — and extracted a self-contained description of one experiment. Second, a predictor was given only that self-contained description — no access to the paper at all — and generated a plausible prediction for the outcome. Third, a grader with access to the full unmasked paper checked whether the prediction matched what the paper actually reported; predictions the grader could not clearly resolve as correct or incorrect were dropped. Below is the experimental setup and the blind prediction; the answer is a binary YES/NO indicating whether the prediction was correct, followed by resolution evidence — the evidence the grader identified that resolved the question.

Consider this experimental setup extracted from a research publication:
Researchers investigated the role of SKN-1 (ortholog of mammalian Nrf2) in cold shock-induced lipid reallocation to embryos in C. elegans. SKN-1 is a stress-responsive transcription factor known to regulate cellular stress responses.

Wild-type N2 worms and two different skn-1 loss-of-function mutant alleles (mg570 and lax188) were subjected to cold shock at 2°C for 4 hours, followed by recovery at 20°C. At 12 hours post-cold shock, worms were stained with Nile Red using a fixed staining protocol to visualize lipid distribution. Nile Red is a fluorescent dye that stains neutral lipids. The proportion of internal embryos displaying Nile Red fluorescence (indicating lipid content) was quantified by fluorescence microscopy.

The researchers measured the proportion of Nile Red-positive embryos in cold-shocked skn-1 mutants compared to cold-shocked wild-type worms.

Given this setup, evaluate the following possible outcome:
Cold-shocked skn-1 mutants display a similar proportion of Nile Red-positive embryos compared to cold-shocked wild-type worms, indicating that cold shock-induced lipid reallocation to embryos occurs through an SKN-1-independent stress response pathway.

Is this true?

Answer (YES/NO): NO